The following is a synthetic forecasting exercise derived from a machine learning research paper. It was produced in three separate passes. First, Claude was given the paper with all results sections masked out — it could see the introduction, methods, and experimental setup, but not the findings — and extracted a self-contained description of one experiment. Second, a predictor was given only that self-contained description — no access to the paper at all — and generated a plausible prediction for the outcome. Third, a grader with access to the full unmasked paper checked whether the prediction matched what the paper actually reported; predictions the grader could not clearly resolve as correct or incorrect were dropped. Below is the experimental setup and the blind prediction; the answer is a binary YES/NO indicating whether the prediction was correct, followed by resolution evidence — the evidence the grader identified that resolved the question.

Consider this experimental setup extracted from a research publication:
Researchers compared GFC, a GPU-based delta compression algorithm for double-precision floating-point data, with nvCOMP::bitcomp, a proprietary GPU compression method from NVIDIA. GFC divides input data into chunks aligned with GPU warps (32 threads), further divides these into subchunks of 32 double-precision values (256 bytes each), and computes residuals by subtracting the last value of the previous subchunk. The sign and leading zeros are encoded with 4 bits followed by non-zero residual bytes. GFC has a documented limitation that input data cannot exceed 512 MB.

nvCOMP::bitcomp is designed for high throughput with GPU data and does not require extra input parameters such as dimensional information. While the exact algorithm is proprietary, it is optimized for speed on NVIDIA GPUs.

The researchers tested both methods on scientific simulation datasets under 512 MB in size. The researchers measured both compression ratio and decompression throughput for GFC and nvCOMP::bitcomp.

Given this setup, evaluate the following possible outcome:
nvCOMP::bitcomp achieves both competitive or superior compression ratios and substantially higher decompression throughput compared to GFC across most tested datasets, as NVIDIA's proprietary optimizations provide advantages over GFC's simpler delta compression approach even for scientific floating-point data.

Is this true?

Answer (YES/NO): YES